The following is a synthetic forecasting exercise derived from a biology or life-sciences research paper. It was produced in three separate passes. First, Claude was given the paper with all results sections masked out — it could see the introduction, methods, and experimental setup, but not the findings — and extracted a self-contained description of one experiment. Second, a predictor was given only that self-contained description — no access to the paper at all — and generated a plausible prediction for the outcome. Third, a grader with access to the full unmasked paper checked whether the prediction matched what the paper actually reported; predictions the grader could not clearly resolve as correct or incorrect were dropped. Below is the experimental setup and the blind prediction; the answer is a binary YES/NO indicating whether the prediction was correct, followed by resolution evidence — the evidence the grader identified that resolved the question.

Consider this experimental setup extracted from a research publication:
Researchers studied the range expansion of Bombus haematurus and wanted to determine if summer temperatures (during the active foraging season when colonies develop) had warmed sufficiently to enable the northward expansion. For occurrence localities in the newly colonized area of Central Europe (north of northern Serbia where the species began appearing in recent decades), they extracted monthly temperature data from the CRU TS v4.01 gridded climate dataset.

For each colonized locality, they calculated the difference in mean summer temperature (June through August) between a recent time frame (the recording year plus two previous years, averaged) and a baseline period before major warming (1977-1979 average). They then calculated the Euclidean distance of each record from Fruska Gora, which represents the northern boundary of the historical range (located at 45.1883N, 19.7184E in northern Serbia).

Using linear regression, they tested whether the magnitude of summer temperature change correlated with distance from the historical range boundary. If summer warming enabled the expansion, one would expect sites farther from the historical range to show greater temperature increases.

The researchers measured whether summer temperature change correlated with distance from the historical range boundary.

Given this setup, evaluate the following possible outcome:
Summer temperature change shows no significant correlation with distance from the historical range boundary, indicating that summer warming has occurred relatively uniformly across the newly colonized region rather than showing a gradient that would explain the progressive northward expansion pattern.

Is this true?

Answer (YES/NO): NO